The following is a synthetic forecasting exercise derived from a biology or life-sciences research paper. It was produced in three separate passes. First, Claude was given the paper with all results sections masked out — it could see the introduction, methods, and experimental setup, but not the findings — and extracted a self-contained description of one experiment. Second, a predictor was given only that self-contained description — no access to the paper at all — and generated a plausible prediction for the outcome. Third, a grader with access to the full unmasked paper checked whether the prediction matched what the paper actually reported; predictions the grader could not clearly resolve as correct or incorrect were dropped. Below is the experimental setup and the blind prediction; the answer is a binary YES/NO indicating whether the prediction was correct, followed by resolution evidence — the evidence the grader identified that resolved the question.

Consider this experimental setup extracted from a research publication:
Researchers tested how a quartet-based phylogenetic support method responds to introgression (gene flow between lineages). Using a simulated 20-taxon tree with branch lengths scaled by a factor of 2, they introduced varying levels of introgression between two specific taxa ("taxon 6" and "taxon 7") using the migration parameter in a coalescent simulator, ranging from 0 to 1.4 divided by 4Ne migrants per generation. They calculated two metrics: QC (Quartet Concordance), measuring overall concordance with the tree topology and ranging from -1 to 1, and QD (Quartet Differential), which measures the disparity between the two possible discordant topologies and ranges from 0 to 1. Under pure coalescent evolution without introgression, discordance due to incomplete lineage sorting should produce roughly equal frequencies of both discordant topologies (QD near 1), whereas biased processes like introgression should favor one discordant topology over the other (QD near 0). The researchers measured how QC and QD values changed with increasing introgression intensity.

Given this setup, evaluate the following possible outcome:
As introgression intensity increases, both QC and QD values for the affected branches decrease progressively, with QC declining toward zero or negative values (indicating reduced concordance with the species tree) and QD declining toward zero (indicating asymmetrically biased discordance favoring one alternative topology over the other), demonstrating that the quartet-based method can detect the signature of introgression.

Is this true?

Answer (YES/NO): YES